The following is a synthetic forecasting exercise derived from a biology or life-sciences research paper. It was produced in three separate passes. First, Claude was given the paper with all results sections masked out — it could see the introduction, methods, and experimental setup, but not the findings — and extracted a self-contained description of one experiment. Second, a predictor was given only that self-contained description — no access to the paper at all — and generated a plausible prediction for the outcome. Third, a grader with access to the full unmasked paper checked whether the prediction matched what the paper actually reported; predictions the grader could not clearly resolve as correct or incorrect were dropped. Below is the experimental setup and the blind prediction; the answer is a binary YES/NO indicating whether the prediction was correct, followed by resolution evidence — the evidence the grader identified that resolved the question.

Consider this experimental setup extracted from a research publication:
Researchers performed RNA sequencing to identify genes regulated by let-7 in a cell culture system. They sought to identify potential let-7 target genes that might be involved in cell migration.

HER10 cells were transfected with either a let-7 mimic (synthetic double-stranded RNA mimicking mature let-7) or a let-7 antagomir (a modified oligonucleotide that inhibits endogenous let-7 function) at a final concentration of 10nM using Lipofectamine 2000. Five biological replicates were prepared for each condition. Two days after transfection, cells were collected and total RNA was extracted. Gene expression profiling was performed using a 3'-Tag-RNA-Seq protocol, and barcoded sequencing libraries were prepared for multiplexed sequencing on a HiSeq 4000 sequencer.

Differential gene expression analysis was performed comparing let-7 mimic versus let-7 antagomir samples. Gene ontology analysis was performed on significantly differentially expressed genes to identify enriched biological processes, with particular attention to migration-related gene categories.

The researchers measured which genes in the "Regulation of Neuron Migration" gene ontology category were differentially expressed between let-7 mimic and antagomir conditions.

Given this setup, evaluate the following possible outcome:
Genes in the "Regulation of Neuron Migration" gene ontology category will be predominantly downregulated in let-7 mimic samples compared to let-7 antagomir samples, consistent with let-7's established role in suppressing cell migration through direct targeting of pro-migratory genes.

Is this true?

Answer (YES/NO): YES